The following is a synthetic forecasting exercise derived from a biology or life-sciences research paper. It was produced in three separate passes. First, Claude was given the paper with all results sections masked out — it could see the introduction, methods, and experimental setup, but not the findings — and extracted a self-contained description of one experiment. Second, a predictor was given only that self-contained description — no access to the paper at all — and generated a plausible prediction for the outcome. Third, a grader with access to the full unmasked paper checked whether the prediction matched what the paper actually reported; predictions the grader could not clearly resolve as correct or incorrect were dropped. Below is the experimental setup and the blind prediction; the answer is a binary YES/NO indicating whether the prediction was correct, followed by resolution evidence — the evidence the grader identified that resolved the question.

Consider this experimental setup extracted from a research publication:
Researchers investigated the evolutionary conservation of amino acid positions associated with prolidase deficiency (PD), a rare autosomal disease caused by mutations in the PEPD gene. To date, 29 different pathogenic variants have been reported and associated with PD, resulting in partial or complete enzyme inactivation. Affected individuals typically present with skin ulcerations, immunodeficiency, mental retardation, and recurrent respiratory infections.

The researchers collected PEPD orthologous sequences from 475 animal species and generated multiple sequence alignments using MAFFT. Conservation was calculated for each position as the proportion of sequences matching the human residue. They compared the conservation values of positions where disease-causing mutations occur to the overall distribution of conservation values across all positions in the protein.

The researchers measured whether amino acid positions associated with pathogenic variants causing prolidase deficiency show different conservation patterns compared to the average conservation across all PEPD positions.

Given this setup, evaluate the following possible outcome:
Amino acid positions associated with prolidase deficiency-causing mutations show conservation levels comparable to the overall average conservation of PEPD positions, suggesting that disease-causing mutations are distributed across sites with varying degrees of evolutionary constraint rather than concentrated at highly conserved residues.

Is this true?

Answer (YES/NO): NO